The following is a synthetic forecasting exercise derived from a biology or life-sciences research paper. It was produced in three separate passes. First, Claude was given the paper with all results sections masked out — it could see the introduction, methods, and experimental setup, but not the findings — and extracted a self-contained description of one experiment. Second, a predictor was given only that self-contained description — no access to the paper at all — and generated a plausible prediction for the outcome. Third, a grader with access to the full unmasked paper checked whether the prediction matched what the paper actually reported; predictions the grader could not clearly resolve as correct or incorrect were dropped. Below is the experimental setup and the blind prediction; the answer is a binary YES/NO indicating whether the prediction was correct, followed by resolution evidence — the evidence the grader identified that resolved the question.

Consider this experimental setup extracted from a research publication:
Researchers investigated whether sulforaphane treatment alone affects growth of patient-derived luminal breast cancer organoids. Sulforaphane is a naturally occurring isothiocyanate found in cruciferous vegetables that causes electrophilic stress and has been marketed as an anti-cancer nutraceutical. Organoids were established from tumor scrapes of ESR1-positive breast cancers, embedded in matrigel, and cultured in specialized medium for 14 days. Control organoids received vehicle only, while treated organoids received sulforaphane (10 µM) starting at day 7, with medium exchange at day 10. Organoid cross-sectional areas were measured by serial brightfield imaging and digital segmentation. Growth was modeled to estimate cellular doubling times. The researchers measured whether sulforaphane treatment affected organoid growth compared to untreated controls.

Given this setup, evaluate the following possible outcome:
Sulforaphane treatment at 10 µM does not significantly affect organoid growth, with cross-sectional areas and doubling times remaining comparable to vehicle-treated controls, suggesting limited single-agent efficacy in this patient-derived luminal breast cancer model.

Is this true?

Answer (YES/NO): NO